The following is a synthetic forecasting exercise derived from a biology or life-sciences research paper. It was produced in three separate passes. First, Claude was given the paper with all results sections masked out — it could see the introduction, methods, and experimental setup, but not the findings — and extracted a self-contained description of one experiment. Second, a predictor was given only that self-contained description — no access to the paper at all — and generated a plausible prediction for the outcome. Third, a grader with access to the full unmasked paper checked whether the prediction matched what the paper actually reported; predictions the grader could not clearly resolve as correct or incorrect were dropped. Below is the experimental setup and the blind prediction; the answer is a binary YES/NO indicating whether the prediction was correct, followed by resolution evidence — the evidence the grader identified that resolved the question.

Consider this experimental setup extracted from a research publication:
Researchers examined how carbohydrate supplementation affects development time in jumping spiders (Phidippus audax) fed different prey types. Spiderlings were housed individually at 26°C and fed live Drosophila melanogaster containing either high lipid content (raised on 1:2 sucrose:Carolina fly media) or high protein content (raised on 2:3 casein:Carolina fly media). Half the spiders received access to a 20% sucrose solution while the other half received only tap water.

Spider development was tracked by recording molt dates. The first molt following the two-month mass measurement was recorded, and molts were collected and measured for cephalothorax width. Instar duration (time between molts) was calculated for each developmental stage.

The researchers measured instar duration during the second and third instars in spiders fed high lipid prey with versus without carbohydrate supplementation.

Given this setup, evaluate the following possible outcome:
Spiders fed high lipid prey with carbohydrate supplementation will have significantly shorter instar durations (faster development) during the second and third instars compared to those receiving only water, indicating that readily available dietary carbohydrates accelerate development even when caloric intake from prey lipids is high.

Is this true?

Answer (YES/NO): NO